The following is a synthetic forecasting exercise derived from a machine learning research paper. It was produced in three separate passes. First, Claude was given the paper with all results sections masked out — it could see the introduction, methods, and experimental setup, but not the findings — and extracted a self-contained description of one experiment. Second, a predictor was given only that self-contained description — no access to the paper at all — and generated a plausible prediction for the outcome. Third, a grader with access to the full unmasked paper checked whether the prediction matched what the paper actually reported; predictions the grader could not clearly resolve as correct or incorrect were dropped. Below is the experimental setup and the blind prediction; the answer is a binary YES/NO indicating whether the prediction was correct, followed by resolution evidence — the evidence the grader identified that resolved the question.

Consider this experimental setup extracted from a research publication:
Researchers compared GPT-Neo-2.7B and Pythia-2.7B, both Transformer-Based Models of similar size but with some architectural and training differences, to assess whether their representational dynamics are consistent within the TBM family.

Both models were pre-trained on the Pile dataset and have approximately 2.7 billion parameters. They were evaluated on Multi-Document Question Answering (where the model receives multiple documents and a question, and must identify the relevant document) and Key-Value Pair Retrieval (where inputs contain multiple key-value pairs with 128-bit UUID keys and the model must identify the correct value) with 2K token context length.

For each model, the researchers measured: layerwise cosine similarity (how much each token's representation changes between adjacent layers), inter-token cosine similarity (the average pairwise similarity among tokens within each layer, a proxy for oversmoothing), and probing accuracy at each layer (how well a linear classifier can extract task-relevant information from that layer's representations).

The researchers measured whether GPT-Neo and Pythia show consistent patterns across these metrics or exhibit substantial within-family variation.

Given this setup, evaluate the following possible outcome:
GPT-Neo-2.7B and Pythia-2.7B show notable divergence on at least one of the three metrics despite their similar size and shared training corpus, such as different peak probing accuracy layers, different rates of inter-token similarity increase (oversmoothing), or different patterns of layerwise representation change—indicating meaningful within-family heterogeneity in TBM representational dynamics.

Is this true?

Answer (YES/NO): YES